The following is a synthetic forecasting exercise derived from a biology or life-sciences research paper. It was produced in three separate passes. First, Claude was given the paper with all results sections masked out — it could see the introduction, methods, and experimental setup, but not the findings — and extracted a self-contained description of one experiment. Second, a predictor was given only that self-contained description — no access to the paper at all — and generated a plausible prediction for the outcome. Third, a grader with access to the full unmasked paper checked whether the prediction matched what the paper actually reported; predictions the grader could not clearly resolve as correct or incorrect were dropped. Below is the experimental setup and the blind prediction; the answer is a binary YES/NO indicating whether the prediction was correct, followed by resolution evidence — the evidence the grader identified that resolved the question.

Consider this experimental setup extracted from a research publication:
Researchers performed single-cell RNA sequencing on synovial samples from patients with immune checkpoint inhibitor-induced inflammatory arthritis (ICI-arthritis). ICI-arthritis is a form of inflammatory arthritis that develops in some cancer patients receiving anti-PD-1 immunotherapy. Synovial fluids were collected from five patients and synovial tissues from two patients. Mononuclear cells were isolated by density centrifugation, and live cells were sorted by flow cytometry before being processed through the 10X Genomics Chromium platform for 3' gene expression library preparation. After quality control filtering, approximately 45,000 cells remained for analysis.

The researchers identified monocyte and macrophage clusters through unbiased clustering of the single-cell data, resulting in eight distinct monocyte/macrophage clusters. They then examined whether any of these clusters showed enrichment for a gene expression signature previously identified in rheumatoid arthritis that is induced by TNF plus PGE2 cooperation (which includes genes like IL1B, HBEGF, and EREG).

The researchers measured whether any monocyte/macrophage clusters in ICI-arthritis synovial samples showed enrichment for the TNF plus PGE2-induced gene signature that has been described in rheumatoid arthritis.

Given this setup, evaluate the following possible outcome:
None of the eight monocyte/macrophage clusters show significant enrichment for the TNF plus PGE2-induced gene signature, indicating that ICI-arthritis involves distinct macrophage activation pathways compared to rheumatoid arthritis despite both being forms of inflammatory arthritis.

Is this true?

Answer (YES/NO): NO